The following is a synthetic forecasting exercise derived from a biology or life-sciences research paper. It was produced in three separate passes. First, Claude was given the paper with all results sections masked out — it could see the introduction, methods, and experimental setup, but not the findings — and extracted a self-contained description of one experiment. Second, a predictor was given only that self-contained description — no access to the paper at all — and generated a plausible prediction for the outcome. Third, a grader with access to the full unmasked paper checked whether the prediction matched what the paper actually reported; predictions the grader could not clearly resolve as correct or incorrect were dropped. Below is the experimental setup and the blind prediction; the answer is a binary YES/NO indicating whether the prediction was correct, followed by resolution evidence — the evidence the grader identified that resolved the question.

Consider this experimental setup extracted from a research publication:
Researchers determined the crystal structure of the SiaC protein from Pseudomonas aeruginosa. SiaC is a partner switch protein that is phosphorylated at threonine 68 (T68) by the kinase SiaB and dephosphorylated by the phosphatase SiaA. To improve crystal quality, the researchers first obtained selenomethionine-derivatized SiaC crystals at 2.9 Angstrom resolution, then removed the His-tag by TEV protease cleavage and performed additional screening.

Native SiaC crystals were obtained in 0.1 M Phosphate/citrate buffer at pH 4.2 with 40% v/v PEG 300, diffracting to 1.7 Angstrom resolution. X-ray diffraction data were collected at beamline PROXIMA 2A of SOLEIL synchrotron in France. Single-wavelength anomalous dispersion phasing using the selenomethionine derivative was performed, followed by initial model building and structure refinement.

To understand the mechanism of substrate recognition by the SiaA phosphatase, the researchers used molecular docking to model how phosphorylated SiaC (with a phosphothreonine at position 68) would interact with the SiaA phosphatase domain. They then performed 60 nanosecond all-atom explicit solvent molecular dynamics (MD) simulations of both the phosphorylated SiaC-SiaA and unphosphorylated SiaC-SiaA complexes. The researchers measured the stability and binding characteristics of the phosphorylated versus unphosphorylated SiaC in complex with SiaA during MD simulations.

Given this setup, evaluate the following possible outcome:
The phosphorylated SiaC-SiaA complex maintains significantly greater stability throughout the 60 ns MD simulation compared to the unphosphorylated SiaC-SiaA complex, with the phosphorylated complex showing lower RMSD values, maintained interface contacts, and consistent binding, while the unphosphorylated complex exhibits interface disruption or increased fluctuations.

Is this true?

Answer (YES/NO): NO